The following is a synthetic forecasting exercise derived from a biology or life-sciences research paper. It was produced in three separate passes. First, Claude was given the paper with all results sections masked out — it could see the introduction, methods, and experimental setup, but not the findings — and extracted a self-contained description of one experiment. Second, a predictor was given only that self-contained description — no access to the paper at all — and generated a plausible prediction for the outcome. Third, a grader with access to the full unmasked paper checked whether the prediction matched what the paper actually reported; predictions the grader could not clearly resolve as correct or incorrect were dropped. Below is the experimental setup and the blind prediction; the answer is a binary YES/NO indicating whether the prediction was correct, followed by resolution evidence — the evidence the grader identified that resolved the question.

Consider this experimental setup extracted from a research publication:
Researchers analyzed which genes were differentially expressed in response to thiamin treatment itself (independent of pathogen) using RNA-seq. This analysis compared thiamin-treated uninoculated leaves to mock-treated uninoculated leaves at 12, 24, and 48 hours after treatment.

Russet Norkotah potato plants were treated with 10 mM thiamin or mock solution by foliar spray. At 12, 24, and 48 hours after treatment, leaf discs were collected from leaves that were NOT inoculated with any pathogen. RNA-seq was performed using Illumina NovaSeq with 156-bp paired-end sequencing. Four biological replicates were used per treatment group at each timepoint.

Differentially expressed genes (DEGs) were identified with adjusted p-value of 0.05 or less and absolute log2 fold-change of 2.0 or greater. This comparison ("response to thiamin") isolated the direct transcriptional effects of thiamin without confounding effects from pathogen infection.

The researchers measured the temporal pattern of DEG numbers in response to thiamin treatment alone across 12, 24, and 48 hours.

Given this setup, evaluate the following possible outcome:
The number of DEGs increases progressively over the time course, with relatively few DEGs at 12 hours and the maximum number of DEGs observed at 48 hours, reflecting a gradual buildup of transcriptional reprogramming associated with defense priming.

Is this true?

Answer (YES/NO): NO